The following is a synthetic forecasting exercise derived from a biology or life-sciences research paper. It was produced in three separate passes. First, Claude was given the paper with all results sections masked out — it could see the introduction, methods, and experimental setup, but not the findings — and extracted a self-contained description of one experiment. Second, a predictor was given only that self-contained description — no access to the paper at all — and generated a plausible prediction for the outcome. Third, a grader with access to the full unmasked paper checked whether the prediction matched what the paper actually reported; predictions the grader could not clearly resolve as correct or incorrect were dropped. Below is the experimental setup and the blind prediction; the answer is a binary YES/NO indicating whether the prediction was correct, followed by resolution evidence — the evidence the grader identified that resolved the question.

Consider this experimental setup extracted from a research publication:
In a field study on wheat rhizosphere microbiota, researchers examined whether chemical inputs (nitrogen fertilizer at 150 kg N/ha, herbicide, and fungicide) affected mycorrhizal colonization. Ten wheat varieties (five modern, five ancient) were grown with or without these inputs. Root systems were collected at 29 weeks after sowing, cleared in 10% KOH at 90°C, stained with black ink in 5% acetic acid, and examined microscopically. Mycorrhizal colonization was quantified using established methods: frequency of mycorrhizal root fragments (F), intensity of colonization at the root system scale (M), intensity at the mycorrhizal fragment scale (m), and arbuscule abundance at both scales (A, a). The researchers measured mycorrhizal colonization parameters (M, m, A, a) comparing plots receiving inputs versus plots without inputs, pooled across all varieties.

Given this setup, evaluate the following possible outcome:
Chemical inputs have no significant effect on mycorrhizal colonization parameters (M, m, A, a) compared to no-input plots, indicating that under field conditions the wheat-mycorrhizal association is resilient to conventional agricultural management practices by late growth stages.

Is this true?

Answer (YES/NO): NO